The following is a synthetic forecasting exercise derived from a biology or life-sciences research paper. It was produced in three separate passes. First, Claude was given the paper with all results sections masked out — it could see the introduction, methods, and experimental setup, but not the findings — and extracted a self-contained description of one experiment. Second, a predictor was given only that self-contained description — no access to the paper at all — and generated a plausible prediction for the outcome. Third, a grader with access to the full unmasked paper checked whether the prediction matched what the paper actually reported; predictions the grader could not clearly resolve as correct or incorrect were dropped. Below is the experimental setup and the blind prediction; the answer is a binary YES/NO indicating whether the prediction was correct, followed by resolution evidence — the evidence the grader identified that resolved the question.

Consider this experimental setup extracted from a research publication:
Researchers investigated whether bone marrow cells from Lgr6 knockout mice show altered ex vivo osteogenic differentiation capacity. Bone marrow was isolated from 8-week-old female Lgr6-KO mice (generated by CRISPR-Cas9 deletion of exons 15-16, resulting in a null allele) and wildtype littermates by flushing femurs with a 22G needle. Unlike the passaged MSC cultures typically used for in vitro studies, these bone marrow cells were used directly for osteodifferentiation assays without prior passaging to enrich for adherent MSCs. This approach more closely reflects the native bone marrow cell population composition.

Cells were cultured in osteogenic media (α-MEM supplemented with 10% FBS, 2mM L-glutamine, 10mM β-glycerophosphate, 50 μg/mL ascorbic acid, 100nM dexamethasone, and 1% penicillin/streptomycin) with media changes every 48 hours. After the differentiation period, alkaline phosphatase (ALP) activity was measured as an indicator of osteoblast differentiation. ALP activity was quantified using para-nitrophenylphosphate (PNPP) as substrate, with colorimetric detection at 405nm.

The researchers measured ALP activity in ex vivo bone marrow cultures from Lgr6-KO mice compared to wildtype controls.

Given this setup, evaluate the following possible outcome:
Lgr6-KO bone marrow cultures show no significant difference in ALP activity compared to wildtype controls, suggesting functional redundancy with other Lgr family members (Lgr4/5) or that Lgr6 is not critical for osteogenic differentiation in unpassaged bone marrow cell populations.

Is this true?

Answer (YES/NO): NO